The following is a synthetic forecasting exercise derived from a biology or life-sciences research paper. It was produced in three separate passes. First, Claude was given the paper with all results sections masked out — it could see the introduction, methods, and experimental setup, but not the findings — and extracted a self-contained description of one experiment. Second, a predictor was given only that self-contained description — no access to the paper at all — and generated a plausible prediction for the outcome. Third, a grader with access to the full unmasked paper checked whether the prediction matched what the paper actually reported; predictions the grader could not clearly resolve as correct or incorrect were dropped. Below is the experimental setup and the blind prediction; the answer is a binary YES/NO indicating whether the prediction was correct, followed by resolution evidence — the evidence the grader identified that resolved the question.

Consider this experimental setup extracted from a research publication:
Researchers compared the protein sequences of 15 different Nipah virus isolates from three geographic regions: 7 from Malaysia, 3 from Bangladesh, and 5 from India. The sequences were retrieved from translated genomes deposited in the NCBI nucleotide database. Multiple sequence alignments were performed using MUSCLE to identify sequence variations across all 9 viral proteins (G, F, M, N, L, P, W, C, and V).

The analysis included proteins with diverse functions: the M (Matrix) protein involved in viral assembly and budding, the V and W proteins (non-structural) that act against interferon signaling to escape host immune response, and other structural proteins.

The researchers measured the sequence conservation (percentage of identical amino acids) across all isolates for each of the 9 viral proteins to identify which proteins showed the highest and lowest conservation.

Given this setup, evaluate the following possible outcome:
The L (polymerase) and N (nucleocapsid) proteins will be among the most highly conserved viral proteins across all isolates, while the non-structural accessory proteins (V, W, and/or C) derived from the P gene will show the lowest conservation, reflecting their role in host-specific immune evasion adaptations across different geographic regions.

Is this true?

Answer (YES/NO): NO